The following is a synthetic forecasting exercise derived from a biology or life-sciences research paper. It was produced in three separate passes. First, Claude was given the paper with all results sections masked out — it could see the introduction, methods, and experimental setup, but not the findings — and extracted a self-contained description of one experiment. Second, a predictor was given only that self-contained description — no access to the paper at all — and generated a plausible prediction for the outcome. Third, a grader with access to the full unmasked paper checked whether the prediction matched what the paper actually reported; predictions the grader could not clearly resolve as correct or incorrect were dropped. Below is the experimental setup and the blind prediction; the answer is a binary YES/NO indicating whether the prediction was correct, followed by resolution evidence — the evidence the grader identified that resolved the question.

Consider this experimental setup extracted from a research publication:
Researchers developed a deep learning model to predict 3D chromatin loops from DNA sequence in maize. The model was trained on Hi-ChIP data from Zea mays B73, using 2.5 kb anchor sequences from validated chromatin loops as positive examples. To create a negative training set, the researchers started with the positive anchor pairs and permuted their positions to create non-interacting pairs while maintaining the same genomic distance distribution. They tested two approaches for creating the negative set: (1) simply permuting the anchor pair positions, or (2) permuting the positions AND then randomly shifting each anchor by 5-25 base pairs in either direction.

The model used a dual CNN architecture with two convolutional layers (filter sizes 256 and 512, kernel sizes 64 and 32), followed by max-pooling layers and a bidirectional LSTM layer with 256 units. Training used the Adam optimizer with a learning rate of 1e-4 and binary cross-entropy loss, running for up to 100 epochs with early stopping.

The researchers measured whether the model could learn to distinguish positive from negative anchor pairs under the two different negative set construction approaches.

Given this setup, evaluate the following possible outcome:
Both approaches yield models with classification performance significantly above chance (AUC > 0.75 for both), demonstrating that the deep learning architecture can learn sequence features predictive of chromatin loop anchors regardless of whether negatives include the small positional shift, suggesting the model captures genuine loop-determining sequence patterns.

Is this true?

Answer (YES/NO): NO